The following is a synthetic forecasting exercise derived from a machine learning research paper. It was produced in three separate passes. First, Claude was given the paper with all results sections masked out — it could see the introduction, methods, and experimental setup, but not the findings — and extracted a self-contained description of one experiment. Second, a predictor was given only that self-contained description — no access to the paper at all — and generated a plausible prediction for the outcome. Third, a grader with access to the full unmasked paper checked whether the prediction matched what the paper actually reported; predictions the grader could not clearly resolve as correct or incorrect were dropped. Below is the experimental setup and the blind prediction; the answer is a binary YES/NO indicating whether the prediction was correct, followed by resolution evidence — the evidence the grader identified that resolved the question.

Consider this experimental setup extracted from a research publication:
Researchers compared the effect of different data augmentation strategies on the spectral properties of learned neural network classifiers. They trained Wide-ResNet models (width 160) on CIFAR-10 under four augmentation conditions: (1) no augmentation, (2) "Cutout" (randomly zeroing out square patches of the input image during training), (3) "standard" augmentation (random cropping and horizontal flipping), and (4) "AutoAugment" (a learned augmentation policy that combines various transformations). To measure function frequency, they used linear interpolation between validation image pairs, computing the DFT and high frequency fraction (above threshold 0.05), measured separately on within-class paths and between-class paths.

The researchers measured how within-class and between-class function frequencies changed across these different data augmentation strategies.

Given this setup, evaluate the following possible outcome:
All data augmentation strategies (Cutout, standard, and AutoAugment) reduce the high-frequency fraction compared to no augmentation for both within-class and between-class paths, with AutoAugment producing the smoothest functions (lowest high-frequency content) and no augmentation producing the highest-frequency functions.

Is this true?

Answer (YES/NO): NO